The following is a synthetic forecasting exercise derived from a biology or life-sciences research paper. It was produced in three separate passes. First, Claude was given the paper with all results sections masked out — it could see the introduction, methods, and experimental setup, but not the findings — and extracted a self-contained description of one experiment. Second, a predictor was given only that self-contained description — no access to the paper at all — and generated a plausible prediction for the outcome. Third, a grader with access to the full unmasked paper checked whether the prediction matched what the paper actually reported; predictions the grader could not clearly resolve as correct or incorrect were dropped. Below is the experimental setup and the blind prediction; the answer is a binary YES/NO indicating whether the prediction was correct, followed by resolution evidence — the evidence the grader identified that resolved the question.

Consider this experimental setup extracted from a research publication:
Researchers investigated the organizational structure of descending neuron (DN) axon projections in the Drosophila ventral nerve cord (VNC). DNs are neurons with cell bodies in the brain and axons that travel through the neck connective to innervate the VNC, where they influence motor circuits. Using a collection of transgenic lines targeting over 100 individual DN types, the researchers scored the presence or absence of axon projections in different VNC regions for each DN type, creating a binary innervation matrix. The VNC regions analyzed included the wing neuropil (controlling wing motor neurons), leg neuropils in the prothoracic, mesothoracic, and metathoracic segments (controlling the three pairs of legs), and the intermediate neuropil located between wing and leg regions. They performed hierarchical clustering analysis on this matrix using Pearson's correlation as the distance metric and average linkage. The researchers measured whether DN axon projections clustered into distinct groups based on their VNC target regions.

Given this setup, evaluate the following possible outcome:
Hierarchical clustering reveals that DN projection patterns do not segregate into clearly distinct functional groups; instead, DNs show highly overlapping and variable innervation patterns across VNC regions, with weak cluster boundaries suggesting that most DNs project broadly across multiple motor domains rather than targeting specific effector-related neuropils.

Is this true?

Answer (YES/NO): NO